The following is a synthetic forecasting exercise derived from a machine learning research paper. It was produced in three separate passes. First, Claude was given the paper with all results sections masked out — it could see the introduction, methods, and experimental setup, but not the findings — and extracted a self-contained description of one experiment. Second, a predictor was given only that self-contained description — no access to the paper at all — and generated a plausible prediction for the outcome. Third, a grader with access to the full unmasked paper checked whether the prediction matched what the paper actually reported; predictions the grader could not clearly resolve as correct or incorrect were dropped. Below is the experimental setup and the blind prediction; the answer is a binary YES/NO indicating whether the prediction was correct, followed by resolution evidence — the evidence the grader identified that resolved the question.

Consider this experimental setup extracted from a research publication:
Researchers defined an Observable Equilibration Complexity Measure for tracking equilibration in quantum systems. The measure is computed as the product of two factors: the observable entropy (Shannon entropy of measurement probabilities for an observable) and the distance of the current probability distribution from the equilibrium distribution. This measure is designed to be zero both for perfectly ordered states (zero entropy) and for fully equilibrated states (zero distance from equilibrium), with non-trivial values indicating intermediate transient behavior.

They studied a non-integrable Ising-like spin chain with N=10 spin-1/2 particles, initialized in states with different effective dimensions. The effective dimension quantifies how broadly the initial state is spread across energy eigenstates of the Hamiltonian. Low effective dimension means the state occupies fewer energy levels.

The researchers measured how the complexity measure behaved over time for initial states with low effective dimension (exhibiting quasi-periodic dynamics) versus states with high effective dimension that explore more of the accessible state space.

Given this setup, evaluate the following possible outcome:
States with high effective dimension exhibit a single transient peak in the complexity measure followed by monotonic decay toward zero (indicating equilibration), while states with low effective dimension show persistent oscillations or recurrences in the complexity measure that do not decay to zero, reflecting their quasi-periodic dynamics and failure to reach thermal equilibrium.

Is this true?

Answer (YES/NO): NO